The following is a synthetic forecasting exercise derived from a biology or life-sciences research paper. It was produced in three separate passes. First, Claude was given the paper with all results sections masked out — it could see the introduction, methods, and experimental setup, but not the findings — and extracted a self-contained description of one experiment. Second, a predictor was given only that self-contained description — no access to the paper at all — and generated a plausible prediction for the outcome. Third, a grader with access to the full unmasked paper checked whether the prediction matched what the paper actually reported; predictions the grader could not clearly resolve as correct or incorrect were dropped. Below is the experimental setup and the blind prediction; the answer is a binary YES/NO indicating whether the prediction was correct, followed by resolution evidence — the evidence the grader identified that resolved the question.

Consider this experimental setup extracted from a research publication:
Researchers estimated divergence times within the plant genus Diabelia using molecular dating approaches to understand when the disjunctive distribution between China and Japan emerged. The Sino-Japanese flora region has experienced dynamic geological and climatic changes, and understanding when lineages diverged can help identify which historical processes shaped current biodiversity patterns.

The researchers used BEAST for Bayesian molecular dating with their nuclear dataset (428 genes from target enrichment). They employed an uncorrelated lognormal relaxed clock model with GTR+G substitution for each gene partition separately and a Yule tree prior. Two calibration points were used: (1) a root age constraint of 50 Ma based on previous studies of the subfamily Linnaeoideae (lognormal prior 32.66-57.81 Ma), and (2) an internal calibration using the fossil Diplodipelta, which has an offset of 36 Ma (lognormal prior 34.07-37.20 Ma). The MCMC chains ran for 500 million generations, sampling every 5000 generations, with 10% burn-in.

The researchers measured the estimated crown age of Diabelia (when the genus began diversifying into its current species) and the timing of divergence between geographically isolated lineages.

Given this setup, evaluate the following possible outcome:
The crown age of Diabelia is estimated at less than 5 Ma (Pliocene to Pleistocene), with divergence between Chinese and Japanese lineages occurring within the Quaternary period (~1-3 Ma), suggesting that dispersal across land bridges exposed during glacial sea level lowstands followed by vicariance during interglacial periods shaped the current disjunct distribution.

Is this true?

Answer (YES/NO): NO